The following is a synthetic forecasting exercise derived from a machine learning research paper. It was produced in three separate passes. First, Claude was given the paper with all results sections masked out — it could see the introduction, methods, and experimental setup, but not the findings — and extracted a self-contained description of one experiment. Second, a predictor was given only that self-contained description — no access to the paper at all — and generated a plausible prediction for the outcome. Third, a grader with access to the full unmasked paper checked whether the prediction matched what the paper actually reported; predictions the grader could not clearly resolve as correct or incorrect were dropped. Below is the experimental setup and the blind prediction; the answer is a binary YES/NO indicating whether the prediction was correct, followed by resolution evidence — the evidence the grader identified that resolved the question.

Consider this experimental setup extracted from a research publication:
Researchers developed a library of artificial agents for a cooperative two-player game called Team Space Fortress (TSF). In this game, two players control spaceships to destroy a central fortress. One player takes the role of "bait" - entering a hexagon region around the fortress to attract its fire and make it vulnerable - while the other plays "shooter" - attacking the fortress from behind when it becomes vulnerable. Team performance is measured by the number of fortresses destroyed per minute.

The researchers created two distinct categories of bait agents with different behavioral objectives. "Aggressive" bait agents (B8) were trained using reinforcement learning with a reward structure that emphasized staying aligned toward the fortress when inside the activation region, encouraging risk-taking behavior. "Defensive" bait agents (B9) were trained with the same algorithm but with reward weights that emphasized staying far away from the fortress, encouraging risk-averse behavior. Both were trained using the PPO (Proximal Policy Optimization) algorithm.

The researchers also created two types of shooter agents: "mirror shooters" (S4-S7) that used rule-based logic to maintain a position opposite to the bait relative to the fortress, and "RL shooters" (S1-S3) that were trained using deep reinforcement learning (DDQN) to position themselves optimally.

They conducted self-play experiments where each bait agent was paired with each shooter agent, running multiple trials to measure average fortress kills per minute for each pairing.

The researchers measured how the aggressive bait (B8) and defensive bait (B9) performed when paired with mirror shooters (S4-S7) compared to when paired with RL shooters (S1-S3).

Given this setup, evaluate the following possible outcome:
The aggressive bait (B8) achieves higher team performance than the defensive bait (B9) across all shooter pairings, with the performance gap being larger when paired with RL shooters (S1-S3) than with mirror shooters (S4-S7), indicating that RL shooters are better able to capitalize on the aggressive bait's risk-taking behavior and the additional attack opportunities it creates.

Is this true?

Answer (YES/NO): NO